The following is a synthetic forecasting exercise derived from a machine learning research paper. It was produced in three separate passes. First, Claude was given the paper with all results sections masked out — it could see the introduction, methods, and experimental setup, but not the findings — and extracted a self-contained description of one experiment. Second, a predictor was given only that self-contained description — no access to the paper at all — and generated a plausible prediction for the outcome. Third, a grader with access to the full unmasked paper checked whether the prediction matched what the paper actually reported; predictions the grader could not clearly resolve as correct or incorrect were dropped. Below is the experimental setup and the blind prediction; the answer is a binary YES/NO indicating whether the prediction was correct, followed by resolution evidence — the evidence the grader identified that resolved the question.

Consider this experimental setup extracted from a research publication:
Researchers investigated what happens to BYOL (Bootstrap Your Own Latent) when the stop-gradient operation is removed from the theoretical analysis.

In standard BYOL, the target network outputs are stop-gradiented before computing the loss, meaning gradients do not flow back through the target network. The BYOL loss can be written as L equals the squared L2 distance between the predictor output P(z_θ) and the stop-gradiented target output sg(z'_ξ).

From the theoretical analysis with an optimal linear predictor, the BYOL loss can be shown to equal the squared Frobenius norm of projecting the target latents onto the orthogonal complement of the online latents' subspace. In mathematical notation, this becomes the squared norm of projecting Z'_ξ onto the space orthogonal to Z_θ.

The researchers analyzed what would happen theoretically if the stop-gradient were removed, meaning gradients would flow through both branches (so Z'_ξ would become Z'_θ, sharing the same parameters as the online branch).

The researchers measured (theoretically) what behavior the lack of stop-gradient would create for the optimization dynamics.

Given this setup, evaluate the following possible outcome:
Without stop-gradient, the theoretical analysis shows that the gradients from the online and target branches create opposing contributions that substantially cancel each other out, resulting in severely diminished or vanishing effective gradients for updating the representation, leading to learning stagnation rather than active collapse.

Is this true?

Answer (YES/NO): NO